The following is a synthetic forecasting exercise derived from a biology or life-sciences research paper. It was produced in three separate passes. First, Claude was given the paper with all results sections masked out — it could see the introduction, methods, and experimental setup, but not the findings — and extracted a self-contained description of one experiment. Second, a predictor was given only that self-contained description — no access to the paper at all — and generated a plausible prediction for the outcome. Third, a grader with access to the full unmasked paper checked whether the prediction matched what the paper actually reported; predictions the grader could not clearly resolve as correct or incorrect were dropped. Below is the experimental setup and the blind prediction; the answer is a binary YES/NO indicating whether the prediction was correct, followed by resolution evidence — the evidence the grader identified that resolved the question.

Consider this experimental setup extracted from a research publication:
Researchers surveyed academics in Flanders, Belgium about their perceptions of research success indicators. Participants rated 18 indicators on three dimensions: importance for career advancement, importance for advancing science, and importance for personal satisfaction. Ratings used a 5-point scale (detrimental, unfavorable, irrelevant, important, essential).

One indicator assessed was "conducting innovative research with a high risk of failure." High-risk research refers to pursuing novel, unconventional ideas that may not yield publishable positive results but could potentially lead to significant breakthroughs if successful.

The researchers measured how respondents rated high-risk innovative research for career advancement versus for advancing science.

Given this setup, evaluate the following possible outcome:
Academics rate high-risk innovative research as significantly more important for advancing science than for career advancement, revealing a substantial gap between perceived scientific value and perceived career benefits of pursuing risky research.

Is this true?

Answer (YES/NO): YES